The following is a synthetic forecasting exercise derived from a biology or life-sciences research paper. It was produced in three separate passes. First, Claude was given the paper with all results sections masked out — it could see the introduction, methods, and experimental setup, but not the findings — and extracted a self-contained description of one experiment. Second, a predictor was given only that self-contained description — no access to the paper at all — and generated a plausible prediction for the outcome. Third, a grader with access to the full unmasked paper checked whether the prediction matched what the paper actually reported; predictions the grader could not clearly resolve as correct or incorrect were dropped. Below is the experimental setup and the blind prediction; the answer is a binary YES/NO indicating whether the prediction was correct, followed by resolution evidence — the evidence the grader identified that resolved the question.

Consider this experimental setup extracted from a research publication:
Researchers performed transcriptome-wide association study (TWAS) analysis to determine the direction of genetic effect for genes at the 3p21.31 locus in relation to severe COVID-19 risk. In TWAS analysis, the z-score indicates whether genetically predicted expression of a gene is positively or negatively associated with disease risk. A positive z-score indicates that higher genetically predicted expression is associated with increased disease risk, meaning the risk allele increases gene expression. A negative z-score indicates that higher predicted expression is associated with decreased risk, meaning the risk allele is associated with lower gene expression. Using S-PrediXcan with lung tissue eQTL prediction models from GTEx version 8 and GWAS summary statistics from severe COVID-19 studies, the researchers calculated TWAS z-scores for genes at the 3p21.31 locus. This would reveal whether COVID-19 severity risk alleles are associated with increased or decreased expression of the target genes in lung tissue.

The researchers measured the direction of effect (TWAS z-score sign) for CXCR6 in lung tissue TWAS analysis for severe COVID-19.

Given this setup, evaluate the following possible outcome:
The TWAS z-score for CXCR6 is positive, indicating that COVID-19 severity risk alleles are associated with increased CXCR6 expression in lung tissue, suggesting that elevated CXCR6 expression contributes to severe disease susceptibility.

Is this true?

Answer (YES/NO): NO